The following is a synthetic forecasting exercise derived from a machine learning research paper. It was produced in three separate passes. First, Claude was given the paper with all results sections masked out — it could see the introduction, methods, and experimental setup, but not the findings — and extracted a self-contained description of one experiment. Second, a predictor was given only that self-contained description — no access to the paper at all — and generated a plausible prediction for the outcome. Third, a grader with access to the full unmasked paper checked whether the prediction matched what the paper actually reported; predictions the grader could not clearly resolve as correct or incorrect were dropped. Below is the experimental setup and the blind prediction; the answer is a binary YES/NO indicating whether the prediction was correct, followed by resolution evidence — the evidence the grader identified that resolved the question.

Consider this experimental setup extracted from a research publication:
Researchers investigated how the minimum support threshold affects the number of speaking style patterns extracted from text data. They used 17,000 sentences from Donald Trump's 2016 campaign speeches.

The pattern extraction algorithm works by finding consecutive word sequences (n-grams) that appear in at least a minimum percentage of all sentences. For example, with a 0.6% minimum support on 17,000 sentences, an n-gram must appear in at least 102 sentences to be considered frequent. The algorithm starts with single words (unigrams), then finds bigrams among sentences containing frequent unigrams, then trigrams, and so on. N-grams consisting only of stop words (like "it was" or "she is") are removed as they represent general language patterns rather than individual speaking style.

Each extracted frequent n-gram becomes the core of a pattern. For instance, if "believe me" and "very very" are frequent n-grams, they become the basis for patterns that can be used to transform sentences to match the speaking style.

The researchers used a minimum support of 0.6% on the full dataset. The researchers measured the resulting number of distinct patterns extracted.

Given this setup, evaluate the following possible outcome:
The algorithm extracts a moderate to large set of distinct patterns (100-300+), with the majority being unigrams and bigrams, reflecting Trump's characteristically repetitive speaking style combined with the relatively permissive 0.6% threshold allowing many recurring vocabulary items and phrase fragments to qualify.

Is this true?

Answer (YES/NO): NO